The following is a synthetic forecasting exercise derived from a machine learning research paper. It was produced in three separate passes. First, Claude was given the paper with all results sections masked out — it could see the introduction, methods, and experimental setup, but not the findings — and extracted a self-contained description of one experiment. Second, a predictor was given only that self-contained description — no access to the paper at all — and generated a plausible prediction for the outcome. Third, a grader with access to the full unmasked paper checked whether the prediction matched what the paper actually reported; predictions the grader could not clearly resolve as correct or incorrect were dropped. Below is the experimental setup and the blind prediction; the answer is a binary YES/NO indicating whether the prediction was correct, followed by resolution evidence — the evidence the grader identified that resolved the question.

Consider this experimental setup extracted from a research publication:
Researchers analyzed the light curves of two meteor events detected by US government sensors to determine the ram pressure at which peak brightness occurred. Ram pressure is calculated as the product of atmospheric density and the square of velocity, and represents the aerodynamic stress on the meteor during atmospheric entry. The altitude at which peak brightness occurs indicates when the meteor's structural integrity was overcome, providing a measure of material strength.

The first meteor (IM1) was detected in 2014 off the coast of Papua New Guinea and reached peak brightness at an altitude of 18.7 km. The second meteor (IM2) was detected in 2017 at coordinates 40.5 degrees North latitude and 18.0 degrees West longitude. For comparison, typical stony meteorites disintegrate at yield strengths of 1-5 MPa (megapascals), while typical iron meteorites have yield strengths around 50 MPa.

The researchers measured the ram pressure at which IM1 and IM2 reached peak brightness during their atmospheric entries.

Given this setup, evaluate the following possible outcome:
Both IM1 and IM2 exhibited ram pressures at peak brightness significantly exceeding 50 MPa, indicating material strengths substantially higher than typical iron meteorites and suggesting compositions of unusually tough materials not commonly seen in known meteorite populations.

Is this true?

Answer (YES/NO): YES